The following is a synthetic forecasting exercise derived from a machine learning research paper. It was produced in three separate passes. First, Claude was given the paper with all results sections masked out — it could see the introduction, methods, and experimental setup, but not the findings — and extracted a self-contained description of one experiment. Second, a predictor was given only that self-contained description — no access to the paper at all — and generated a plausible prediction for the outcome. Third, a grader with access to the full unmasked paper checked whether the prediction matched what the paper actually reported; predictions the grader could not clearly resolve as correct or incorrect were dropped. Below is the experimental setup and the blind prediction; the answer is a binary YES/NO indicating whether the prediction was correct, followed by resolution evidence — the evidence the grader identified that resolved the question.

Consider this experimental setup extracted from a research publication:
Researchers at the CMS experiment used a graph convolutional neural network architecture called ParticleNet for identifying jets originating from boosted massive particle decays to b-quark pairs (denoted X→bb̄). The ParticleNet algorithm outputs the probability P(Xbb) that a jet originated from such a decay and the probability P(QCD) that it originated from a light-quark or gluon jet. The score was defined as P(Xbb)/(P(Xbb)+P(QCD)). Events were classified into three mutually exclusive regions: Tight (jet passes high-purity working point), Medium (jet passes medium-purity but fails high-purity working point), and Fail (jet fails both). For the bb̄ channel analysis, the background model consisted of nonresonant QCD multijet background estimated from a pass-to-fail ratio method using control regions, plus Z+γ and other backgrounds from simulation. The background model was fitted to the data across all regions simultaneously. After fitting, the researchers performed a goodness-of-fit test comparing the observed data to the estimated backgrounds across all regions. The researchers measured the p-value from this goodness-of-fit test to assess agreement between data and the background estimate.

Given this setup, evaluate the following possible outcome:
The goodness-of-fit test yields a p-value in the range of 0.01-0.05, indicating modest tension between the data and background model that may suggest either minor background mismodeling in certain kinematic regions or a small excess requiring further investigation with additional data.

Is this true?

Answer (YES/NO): NO